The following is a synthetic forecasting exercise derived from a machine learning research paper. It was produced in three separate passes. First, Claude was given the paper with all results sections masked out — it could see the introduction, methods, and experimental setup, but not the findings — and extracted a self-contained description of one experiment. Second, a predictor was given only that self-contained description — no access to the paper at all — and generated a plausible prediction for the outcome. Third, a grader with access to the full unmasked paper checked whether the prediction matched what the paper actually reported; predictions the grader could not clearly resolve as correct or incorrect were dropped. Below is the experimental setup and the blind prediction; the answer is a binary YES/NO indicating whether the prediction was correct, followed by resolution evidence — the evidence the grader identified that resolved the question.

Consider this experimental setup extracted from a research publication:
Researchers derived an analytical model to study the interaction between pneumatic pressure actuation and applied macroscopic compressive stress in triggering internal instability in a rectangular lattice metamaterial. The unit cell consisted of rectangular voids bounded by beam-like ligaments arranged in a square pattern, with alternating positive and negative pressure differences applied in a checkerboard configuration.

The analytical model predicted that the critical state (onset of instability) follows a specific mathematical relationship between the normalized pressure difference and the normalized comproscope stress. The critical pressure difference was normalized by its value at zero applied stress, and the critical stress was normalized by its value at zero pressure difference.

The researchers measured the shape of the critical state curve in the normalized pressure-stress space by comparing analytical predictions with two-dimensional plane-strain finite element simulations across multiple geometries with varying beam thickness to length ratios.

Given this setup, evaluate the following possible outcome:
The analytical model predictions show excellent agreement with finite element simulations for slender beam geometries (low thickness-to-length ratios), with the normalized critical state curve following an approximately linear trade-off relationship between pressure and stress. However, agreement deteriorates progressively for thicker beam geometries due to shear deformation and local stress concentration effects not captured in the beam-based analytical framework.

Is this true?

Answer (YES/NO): NO